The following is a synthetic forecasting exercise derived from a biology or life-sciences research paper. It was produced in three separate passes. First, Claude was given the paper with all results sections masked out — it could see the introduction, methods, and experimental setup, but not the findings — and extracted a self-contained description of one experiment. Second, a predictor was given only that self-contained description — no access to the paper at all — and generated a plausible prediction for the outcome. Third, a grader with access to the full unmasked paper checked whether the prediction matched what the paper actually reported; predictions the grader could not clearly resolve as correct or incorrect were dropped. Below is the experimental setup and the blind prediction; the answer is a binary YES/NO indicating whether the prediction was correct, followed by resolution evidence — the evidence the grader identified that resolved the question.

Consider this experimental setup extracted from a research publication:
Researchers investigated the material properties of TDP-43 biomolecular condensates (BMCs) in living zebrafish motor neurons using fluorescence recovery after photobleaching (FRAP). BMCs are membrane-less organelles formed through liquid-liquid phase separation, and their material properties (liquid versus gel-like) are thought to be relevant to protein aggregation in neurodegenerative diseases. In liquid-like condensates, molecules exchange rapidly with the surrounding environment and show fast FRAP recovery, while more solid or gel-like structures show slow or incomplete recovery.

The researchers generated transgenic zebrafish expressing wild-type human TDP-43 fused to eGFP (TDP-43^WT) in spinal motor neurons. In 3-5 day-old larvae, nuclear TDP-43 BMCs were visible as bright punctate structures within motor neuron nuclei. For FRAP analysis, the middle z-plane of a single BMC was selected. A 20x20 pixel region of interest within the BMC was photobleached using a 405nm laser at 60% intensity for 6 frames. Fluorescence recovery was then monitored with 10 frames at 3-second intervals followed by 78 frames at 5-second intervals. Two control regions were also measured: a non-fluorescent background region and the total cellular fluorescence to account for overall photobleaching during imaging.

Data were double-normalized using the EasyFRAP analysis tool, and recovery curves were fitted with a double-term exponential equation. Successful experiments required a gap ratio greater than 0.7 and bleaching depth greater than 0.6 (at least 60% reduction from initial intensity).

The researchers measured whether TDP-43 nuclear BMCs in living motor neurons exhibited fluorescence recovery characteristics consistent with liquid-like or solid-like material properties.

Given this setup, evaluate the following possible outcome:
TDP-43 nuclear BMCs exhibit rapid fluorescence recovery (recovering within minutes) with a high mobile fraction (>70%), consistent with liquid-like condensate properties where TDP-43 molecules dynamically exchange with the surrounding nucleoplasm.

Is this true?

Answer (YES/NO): YES